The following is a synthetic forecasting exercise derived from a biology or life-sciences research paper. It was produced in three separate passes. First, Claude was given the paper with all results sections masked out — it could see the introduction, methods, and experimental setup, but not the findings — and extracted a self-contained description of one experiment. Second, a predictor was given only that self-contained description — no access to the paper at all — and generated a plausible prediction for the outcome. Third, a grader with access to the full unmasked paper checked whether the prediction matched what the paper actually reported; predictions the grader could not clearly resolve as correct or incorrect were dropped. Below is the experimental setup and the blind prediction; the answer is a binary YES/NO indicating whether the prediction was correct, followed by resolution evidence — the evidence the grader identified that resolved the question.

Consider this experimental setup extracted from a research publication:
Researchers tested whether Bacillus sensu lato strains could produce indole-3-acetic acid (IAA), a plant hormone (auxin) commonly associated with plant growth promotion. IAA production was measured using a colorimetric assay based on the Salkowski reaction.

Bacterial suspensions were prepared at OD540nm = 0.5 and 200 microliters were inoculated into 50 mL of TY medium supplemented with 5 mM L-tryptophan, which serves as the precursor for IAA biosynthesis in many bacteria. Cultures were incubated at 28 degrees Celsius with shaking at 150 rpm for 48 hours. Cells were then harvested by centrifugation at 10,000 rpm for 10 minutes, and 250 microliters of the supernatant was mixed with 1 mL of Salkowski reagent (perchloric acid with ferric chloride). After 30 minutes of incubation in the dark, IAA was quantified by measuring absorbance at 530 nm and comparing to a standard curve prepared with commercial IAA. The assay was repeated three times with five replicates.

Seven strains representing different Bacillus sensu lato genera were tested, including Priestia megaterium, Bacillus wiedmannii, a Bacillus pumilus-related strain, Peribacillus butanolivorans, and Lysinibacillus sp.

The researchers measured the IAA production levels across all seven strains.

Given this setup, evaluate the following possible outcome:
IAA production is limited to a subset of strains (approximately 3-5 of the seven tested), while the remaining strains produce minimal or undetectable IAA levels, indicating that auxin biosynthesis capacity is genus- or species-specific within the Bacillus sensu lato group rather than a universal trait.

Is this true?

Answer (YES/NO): YES